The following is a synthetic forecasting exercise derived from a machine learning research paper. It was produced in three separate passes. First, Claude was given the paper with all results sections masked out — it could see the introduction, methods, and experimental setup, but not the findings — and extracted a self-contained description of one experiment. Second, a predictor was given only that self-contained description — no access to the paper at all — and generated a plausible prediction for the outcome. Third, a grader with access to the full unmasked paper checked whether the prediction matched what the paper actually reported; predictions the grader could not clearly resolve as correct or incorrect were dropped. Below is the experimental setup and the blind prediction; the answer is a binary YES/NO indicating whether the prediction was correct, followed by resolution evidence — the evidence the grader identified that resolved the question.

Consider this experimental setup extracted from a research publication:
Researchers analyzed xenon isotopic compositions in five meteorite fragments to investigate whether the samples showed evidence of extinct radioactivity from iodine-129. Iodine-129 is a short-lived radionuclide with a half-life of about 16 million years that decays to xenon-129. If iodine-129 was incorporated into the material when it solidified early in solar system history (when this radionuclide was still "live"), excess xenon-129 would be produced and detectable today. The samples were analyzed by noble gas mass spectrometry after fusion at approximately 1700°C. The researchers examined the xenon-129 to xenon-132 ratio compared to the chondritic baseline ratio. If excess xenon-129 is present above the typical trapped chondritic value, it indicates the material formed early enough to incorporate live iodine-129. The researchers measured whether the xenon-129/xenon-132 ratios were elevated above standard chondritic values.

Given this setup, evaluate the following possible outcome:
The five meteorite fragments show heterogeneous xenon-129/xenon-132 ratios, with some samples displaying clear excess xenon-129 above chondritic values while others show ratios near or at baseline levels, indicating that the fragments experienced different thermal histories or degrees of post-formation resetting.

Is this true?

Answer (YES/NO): NO